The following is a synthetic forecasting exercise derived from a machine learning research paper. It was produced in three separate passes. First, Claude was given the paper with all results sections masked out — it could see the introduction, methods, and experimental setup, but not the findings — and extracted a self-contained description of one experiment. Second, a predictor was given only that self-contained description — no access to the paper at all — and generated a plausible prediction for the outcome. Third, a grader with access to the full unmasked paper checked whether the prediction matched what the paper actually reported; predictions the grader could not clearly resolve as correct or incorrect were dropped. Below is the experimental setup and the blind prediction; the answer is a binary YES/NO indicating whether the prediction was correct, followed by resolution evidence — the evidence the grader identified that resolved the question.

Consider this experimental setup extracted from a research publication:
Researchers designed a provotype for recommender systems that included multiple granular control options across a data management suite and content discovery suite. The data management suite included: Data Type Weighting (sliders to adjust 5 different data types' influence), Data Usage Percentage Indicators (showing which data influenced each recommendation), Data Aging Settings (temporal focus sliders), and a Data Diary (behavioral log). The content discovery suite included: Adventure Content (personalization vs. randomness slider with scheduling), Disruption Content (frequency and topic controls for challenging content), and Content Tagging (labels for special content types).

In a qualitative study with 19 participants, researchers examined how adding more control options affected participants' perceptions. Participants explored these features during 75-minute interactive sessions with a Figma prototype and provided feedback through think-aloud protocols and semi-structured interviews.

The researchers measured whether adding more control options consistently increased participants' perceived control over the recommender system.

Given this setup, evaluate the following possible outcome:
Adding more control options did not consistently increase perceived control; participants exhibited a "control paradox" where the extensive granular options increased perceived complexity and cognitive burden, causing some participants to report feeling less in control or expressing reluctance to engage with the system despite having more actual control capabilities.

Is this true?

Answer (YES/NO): NO